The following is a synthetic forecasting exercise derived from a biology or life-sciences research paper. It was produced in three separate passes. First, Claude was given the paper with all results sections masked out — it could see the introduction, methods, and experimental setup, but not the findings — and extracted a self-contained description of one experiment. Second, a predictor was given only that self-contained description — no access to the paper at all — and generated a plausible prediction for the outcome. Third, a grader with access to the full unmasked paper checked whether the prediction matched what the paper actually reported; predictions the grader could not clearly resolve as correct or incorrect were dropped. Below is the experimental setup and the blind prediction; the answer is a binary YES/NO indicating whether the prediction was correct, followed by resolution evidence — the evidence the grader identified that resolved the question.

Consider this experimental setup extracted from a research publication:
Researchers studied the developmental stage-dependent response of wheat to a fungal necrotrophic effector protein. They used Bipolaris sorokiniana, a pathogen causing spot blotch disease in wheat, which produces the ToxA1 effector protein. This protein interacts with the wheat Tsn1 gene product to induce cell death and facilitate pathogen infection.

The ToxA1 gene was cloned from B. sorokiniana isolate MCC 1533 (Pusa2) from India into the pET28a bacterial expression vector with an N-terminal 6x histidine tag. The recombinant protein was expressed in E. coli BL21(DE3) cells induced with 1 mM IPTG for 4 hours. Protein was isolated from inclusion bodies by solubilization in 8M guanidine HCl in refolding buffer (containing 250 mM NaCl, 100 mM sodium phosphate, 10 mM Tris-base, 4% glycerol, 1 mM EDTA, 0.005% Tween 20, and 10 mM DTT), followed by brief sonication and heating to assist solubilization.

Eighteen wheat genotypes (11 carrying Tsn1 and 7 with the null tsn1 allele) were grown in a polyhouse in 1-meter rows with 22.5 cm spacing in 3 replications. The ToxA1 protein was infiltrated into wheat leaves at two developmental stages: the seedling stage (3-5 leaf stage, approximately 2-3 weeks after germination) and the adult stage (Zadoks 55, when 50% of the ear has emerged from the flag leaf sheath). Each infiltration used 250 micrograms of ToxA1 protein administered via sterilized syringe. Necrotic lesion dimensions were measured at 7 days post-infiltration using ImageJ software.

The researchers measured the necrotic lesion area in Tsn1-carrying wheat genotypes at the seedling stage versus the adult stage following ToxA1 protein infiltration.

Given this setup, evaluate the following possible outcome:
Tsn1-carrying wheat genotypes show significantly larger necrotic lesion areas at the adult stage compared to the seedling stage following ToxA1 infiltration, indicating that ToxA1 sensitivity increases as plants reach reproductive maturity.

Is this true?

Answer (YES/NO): YES